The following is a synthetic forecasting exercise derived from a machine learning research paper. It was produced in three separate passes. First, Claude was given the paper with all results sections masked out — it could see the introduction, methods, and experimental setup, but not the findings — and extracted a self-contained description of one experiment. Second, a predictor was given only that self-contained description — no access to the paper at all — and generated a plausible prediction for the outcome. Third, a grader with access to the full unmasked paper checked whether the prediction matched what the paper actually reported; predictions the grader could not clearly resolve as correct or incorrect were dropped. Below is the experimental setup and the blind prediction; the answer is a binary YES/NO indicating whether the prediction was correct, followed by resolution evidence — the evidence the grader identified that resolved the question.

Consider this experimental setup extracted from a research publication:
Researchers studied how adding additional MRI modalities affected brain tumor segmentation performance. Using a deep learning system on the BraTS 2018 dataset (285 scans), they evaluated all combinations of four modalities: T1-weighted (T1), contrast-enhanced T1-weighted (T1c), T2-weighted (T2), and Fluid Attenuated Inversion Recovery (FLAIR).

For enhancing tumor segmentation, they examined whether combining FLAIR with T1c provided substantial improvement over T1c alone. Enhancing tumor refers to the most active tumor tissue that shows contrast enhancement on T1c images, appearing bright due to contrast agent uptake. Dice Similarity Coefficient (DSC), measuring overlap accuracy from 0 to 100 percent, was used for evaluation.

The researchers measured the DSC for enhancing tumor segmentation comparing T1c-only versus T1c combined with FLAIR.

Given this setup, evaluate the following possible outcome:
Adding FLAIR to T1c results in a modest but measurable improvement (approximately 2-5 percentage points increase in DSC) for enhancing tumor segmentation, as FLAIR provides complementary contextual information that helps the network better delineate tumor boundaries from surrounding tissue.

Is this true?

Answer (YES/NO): YES